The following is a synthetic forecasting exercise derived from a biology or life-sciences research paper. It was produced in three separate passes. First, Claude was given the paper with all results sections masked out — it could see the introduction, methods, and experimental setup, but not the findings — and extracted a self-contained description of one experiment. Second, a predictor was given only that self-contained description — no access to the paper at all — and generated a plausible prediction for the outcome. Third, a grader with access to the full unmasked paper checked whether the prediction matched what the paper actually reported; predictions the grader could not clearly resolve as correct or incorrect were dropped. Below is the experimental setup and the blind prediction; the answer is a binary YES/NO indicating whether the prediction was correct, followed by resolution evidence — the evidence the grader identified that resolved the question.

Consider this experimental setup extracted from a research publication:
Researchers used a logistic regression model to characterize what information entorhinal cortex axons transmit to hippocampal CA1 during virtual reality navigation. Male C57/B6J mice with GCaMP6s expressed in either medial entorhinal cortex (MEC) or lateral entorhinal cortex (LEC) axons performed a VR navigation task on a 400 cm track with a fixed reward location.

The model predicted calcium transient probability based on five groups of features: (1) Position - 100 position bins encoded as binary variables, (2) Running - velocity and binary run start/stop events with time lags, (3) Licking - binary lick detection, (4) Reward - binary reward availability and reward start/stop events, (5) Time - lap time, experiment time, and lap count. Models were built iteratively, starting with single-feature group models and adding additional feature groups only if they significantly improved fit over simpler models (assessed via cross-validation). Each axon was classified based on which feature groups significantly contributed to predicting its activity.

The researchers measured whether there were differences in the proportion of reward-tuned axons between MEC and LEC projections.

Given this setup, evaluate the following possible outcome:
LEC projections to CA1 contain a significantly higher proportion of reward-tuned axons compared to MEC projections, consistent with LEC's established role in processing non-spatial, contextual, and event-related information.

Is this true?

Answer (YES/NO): YES